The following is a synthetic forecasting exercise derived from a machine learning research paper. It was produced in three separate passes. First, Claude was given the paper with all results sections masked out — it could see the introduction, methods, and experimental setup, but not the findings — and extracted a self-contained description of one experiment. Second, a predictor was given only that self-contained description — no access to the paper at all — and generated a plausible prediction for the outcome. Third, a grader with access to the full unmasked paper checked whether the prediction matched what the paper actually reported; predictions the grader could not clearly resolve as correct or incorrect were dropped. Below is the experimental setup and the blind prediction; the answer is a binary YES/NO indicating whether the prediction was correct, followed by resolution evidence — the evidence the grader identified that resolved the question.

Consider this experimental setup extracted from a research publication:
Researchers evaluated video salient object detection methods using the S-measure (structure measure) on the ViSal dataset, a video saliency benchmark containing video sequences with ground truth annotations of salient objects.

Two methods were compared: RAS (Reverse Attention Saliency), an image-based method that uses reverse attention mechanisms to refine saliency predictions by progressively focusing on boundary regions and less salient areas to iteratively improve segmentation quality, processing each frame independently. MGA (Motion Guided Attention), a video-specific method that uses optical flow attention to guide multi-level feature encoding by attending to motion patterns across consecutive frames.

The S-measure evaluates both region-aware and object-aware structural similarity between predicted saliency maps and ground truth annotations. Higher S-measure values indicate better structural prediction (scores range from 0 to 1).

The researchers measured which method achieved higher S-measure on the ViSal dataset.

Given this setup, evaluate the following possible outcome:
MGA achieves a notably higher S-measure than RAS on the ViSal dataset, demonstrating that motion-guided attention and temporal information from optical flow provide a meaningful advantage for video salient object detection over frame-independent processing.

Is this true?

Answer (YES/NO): NO